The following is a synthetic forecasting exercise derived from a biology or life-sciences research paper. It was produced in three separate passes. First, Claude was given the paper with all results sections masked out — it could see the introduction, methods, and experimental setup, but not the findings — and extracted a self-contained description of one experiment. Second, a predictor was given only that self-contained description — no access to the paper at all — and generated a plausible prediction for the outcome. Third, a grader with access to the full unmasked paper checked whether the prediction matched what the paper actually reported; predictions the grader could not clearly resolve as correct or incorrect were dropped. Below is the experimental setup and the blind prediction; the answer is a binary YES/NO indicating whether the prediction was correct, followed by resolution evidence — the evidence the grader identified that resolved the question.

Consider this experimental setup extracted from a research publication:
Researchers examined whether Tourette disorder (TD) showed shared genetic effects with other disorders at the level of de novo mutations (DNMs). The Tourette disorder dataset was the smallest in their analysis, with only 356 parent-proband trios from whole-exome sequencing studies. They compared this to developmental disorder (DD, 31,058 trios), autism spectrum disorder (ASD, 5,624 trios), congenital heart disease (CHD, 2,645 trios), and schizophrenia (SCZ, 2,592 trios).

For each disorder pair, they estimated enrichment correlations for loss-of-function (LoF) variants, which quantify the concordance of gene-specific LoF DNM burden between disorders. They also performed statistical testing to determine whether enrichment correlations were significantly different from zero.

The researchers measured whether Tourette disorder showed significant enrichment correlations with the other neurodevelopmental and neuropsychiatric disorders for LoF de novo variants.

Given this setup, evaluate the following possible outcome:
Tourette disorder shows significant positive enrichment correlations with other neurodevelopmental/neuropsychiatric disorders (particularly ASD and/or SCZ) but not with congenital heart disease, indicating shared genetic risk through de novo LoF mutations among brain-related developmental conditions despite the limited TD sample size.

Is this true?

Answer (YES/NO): NO